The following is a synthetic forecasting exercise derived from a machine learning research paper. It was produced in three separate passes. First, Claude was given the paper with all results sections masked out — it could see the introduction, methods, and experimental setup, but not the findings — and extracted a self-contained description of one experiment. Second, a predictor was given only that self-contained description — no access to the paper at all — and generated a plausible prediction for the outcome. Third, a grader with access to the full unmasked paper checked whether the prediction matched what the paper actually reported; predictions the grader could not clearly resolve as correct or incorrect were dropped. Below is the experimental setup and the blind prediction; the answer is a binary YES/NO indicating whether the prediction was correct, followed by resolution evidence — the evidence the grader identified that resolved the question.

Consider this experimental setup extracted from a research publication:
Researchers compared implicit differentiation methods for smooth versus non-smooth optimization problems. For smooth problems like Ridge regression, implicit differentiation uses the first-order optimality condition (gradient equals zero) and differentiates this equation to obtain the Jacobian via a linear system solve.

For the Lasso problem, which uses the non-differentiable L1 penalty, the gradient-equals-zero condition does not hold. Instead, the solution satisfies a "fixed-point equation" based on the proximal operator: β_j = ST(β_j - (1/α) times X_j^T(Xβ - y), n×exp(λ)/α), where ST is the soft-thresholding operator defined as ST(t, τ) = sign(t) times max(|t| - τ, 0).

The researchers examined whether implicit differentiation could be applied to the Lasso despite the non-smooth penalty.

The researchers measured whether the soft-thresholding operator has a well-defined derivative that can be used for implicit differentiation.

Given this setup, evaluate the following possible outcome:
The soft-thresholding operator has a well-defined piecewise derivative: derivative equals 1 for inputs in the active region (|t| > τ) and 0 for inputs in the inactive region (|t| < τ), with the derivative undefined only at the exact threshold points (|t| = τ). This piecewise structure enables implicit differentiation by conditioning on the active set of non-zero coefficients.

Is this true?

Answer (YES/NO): YES